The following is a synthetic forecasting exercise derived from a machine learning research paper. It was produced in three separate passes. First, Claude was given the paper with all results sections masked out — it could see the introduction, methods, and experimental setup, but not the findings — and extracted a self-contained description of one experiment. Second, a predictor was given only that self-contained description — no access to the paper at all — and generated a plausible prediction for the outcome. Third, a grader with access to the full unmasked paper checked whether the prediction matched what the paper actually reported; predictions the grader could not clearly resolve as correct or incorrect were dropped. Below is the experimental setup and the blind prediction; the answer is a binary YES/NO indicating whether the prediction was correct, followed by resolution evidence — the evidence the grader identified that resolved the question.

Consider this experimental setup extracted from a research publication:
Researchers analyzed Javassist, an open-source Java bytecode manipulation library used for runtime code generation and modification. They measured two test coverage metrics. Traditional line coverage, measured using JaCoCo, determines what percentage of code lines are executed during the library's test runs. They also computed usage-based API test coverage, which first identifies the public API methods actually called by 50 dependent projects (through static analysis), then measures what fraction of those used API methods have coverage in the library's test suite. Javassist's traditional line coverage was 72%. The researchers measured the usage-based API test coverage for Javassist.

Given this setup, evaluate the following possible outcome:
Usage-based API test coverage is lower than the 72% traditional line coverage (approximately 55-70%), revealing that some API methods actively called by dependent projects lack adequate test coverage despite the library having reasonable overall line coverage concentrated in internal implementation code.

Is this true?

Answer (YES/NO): NO